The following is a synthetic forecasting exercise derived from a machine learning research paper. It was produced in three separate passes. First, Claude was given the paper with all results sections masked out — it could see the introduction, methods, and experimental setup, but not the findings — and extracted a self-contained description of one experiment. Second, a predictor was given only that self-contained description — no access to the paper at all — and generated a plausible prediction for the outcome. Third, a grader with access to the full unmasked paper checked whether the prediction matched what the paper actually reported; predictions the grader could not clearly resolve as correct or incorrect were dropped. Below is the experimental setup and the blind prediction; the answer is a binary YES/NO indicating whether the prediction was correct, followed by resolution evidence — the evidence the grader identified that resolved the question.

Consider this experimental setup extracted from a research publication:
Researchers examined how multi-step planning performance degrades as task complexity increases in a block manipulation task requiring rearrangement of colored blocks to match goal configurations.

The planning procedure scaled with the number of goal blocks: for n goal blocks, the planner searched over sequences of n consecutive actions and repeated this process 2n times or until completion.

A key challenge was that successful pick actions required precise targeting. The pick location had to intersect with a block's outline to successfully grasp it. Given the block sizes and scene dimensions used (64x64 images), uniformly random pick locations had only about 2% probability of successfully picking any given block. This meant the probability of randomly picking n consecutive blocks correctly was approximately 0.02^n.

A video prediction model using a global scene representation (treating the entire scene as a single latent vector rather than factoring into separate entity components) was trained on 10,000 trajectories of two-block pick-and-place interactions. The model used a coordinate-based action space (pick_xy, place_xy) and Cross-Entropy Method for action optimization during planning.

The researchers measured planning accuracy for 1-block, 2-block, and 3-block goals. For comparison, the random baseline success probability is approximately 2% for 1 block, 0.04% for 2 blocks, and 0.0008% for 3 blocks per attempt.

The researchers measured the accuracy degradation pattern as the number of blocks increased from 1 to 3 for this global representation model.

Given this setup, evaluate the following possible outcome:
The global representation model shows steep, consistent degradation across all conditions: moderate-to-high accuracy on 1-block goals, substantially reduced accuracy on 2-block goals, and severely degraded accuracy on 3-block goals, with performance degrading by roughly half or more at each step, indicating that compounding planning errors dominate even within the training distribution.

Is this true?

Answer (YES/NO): NO